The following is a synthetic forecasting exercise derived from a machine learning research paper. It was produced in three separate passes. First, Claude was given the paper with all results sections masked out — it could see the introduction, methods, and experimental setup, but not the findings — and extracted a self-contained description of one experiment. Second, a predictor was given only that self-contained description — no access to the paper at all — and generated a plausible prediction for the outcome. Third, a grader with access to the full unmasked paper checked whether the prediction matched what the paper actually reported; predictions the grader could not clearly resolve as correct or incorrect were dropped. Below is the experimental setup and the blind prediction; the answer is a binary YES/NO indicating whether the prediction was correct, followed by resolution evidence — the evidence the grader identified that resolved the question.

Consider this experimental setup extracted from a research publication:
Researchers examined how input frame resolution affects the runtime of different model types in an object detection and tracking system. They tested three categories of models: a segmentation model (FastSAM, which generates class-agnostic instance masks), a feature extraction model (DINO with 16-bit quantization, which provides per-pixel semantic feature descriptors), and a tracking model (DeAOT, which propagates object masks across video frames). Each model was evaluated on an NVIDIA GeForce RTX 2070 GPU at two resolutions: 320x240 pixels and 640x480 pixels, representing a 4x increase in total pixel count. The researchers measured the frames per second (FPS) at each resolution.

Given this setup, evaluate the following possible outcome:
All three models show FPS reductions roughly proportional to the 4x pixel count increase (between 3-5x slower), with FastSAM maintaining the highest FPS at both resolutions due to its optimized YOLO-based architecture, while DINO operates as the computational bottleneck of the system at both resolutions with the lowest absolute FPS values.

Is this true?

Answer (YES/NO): NO